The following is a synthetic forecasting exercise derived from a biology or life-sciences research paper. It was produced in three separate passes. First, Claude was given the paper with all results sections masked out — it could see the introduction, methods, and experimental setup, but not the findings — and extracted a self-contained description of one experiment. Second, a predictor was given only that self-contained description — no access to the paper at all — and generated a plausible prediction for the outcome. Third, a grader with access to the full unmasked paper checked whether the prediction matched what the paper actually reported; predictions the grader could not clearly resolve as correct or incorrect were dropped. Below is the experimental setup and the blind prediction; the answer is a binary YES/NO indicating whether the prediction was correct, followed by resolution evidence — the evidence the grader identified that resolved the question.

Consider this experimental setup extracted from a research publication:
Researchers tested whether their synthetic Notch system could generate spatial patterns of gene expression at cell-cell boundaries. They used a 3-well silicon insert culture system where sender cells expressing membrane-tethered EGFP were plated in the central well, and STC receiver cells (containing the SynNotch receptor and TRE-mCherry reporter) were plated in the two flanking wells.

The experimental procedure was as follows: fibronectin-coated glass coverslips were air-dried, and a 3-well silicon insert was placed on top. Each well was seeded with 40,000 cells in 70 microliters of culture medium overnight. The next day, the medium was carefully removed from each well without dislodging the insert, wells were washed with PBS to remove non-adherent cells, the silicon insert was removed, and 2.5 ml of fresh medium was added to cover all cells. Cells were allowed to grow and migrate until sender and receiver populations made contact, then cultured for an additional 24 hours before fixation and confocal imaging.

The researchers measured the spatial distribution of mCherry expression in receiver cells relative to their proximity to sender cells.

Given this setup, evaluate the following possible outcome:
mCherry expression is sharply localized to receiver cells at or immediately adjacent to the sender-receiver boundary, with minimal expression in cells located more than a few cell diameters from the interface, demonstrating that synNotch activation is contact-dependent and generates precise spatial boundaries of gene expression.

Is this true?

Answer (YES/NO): YES